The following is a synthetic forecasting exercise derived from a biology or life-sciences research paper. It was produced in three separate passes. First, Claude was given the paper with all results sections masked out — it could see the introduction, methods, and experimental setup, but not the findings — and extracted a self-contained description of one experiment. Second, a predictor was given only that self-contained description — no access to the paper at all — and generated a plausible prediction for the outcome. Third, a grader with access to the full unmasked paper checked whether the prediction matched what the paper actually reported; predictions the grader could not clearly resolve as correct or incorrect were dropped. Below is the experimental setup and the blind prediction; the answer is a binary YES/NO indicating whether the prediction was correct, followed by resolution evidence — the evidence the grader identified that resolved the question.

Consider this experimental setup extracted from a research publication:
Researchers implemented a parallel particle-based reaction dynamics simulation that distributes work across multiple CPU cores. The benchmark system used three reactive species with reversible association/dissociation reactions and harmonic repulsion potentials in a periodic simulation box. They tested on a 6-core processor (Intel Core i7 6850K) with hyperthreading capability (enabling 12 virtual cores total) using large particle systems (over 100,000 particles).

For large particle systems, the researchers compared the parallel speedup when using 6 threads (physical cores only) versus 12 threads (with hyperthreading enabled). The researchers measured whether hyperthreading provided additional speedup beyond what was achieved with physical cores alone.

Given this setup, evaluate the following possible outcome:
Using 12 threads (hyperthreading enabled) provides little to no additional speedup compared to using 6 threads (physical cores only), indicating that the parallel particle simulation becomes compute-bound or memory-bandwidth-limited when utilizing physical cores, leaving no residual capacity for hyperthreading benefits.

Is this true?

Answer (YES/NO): NO